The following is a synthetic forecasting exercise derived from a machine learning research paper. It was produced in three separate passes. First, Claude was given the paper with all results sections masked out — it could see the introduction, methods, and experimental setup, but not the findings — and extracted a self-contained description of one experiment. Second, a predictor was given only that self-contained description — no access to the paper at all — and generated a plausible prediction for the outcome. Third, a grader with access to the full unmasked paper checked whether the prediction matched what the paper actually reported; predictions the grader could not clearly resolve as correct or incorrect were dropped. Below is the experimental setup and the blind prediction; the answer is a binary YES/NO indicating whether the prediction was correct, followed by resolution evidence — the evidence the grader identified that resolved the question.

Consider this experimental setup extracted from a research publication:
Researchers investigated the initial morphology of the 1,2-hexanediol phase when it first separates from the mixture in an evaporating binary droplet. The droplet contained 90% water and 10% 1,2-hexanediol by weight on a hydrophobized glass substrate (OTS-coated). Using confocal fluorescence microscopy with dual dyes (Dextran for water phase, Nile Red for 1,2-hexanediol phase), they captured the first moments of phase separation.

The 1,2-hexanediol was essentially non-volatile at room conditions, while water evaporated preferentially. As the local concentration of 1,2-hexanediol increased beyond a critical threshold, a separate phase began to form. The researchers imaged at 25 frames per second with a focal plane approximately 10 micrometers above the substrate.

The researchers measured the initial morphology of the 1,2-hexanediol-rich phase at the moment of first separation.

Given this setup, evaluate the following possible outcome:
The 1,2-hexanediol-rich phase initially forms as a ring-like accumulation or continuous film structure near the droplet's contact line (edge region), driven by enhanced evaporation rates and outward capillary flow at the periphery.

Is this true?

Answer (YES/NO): NO